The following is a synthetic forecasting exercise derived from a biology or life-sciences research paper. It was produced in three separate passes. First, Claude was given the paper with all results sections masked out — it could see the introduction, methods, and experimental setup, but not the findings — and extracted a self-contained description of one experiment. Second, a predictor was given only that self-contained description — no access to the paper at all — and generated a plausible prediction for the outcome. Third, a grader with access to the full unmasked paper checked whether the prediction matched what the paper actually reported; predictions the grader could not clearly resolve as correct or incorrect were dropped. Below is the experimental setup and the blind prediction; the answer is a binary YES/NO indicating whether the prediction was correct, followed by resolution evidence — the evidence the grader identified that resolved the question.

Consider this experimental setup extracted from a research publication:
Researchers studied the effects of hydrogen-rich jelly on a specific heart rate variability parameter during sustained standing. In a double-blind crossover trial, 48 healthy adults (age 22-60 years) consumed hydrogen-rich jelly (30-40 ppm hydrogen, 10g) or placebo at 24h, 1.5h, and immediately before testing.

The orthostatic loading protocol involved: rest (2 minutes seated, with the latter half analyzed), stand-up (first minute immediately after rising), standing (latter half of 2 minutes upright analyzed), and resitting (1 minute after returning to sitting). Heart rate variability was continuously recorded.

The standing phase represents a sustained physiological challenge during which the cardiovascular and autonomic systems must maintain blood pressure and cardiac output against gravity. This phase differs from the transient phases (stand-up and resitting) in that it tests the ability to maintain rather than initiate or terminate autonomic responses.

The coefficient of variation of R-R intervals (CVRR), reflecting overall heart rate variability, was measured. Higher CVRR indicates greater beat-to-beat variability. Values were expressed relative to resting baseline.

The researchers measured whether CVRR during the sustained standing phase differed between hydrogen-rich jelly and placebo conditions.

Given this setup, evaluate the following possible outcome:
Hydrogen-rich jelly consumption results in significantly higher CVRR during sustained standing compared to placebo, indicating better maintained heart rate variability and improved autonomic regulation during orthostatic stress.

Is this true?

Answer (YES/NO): NO